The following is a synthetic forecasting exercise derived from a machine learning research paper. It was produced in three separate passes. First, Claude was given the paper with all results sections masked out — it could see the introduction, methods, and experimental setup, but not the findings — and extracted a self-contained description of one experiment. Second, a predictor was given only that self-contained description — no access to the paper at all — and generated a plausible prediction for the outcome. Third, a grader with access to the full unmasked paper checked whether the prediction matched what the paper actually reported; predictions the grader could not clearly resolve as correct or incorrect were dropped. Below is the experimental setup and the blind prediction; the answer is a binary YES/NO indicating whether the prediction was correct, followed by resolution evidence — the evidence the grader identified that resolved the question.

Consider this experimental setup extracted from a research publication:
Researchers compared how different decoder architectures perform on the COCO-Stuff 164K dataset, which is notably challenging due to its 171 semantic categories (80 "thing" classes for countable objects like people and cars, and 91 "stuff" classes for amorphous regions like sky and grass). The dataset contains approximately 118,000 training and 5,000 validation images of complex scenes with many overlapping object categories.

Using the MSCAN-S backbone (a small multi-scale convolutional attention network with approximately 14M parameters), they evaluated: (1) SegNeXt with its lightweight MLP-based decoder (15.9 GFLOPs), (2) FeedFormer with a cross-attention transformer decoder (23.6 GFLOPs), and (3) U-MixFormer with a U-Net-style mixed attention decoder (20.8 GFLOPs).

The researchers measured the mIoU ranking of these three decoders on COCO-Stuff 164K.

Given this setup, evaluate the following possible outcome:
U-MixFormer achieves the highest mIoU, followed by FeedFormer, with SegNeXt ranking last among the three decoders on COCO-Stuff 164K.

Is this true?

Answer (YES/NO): YES